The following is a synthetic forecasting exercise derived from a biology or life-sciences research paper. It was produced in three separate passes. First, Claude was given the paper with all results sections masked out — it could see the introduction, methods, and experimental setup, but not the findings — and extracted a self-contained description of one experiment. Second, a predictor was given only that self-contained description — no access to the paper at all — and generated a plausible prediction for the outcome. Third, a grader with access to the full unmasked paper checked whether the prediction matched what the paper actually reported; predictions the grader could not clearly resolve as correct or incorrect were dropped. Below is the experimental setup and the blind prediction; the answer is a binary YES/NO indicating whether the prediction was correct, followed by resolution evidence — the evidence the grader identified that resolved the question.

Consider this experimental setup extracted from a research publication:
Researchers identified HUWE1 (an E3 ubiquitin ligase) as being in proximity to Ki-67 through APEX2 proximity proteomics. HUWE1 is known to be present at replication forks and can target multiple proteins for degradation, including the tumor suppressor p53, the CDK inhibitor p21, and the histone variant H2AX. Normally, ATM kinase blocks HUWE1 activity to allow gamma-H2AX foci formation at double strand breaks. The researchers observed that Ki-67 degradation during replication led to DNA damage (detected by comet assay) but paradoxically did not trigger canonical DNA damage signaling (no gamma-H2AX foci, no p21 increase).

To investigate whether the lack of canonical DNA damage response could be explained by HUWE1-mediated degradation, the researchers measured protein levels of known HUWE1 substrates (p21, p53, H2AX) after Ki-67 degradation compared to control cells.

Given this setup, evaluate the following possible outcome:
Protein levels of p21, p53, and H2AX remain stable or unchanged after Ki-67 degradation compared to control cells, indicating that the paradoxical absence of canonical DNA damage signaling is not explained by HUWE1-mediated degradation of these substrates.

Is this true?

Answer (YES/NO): NO